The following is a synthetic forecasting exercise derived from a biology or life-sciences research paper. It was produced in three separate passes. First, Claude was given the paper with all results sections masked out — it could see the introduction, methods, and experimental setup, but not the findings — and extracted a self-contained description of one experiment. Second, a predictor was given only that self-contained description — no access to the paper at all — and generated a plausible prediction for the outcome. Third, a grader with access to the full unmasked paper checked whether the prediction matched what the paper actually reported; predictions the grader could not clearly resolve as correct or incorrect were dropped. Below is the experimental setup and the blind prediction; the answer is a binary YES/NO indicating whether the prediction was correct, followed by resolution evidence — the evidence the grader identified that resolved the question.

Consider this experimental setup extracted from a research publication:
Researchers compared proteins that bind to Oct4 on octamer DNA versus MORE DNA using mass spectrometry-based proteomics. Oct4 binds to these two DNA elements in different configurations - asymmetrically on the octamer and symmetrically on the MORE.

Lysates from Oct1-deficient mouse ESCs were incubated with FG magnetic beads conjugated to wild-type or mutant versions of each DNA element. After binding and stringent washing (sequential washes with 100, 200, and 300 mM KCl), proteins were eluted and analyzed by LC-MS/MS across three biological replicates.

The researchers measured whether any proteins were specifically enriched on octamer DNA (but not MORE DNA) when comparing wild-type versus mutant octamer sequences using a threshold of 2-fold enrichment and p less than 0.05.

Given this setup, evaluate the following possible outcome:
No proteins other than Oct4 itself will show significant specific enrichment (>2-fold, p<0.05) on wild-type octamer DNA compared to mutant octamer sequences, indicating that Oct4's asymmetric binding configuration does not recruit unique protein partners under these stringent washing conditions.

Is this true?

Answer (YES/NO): NO